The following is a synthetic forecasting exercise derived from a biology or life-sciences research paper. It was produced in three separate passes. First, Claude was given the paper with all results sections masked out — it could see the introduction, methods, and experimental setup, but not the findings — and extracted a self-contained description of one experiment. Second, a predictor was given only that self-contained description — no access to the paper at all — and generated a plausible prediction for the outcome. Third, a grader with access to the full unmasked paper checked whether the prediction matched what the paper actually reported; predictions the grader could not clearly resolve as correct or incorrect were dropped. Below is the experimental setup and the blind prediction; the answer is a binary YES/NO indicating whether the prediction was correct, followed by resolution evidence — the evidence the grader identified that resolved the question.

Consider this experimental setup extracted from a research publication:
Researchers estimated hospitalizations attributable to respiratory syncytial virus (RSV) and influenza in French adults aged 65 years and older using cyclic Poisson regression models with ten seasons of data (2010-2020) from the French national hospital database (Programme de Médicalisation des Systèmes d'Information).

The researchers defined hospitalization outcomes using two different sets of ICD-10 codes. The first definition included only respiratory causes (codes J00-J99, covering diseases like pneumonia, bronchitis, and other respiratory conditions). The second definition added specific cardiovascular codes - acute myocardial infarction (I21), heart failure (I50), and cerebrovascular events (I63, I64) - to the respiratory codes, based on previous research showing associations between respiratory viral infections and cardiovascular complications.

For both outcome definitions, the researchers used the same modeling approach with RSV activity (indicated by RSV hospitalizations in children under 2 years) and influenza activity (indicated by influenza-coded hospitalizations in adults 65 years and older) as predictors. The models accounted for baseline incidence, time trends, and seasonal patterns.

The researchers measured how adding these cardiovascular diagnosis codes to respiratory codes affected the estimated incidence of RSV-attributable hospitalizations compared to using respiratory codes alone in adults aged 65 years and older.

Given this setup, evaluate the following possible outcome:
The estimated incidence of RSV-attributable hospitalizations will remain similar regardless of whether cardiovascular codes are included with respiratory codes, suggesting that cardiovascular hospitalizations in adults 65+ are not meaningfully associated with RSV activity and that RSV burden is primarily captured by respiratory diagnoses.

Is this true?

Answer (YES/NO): NO